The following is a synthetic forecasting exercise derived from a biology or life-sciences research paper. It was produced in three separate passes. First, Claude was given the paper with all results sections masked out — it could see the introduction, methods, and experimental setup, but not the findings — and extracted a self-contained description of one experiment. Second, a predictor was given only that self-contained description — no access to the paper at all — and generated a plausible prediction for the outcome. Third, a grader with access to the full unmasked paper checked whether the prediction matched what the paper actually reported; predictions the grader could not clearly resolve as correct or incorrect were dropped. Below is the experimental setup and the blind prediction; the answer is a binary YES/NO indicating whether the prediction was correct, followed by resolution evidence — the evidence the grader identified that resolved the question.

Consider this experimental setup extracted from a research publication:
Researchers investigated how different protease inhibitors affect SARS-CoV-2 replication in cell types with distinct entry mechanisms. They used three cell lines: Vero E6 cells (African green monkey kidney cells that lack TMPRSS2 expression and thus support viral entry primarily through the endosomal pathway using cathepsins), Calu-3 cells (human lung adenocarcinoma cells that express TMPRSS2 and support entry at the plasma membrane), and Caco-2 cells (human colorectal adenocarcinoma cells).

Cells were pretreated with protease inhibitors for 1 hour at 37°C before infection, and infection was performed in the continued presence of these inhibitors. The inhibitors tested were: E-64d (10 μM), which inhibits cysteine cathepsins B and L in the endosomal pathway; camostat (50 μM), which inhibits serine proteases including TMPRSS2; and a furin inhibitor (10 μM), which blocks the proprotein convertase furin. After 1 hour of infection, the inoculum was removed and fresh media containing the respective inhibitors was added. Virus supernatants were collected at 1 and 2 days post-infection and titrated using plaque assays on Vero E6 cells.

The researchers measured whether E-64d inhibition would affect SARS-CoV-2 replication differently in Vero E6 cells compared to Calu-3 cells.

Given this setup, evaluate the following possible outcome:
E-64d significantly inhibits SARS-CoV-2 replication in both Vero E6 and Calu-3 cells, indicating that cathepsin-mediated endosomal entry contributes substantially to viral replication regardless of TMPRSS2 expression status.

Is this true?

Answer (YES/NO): NO